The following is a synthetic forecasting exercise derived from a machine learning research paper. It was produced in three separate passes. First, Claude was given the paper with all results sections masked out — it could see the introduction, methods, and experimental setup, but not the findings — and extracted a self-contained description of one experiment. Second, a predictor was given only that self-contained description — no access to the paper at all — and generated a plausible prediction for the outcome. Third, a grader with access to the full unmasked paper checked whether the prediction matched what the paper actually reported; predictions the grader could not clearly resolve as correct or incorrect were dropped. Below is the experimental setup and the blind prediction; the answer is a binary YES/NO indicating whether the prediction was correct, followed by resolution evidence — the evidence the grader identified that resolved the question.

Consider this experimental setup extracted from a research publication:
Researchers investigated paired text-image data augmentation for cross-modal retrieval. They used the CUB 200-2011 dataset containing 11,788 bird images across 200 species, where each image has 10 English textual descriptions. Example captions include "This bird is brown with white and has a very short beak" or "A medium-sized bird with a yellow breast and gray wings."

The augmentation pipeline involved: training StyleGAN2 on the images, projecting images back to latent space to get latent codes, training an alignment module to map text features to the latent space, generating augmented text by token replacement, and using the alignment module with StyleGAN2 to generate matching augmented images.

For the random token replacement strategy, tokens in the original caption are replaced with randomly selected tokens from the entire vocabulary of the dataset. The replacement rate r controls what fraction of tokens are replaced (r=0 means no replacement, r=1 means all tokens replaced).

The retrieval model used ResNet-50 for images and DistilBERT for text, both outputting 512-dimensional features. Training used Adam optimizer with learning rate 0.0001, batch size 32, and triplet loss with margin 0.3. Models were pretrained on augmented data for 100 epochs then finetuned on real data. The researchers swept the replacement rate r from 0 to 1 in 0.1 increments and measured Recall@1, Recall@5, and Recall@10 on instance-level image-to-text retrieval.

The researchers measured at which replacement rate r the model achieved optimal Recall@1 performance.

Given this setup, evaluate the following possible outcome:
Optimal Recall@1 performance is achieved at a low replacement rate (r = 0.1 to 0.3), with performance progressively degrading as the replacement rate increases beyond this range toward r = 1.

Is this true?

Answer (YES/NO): NO